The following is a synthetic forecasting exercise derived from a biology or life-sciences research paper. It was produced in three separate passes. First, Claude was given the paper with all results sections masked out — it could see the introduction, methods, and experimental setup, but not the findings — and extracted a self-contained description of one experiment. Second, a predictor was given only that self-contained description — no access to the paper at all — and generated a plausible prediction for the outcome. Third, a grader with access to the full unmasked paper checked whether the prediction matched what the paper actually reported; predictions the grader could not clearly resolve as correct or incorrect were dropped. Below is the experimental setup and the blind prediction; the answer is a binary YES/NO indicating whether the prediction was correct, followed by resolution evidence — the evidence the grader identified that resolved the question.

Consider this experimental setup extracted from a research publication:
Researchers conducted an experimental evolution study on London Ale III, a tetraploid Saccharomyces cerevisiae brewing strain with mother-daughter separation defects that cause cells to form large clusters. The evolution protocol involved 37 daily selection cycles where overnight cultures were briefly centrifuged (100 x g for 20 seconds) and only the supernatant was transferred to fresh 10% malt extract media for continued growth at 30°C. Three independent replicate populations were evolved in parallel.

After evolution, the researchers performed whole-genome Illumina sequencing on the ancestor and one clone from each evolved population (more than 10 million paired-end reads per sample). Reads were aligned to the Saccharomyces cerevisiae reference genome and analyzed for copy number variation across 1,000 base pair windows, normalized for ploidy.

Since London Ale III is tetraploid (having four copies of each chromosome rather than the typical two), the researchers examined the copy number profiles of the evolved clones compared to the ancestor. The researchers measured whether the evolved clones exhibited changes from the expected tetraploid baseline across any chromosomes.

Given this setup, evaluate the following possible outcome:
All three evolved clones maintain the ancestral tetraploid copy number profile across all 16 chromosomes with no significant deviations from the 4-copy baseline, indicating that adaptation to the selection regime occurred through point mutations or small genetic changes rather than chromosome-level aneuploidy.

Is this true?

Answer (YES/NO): NO